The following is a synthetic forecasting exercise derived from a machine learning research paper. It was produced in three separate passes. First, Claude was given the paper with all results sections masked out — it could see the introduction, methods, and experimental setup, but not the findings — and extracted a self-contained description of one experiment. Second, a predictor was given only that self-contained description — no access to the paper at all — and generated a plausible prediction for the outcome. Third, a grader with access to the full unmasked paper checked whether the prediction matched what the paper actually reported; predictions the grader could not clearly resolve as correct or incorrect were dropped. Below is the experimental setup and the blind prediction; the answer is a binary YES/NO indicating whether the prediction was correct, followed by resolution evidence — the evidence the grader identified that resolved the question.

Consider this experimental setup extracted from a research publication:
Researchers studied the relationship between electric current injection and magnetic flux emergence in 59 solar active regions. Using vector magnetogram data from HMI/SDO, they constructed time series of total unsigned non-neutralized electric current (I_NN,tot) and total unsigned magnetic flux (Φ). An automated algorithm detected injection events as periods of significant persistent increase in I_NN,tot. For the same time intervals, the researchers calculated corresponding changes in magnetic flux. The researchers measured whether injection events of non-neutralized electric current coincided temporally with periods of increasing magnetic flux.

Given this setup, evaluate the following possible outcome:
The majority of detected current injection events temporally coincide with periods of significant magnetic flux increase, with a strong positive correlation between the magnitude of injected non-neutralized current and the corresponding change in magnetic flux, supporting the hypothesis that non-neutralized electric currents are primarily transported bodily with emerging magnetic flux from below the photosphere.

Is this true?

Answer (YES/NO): NO